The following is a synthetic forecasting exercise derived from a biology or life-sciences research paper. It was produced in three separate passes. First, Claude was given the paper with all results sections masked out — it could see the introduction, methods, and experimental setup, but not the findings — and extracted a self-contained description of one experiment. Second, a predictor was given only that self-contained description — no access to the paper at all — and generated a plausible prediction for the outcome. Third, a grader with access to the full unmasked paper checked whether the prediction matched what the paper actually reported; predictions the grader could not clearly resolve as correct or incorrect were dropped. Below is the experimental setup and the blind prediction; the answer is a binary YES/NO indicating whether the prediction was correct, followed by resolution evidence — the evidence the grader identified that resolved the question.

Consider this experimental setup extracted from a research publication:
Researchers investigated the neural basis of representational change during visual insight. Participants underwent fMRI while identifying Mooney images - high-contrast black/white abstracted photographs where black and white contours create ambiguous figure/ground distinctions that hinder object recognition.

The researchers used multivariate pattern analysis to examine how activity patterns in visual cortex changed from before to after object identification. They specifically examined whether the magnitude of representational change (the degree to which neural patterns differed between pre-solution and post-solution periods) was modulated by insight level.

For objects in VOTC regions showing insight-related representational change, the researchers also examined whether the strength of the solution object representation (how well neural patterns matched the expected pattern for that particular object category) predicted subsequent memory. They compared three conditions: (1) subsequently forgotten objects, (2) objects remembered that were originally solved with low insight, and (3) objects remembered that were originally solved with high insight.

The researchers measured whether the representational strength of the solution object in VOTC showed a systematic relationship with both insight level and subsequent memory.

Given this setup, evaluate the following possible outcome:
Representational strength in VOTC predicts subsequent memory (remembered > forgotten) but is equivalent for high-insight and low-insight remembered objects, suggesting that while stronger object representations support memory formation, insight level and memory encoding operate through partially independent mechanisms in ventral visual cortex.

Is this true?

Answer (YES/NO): NO